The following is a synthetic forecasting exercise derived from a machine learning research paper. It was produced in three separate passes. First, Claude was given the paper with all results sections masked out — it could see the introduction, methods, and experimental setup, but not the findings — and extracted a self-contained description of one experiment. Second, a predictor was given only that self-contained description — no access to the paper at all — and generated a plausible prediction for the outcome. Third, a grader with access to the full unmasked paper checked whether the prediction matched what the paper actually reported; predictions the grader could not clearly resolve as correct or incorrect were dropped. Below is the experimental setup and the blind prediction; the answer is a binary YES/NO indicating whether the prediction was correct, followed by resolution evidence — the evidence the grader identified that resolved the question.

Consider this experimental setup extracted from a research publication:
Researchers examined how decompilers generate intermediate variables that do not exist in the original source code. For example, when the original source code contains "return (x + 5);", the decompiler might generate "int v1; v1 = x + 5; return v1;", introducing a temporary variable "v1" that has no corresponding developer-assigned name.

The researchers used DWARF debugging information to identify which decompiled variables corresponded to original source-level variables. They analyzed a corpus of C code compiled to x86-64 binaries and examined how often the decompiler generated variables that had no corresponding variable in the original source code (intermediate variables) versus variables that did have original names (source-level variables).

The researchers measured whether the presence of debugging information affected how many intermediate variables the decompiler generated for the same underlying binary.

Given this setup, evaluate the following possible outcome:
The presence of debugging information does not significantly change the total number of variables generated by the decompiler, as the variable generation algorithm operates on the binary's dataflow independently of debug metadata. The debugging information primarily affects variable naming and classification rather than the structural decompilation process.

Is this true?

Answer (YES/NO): NO